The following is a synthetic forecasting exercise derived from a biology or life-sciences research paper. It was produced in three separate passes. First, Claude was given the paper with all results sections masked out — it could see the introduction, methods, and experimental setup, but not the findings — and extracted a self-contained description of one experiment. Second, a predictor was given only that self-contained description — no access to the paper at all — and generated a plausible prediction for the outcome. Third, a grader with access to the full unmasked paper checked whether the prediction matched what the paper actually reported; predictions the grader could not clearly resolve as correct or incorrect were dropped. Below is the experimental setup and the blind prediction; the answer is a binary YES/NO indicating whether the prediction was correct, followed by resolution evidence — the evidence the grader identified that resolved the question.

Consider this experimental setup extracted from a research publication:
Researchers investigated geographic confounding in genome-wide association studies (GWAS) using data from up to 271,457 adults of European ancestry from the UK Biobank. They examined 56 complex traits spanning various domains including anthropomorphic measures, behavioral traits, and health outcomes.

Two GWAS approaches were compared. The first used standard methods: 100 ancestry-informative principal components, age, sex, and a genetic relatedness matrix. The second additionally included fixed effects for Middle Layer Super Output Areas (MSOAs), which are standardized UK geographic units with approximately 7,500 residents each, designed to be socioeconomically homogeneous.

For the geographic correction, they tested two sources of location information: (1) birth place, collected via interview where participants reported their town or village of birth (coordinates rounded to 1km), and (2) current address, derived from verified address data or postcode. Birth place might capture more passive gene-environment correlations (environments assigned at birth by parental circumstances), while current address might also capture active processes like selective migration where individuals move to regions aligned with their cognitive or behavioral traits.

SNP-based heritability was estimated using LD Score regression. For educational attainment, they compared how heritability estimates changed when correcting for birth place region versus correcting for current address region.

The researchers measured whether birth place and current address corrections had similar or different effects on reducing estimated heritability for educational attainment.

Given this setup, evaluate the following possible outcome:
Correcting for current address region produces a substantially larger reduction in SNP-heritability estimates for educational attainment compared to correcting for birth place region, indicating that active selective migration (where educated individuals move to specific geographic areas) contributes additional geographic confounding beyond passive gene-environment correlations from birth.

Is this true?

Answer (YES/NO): YES